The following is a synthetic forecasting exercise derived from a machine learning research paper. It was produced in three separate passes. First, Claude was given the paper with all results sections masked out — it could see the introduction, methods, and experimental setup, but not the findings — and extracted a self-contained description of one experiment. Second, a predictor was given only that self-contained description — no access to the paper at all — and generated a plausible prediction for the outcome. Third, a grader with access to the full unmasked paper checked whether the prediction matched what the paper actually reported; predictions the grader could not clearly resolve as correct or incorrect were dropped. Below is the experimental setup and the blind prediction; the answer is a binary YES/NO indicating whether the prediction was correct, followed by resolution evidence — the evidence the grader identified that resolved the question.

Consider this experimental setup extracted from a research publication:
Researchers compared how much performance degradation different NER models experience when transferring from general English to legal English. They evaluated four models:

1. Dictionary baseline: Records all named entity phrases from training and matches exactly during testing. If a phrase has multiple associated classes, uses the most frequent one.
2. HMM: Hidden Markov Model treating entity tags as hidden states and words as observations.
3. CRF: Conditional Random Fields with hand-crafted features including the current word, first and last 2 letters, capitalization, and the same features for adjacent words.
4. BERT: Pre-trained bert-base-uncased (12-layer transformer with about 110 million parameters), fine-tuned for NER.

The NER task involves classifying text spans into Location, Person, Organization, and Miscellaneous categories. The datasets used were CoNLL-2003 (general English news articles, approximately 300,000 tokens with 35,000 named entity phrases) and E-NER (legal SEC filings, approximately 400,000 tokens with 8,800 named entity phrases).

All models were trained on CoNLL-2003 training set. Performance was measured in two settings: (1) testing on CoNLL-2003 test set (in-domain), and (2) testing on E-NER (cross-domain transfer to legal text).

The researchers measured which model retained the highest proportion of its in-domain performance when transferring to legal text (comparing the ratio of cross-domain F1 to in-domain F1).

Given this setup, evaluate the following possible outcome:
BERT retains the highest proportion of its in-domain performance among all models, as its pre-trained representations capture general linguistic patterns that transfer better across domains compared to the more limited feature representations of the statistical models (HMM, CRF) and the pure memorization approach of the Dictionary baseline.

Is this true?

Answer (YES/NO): YES